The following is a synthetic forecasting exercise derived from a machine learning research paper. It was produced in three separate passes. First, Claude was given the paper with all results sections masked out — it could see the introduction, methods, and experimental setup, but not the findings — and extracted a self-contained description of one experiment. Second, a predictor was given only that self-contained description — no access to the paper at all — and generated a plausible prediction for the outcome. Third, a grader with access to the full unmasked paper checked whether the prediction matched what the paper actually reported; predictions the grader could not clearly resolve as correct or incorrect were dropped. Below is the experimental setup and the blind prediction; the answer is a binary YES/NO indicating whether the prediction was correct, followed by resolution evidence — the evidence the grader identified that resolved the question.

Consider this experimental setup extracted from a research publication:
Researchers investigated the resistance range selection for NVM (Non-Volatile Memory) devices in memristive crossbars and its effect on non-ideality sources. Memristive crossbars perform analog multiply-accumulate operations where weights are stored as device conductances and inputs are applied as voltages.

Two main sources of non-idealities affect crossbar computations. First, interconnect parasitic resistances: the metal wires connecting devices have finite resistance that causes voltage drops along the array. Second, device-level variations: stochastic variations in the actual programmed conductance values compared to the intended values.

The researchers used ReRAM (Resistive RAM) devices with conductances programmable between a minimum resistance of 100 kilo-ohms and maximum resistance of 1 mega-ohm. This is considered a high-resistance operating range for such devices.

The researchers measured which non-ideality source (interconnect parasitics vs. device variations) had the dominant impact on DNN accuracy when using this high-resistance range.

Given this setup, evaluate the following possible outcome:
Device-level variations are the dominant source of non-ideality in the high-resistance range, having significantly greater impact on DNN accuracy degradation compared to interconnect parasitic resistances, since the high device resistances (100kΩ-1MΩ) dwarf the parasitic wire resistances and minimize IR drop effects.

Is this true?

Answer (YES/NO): YES